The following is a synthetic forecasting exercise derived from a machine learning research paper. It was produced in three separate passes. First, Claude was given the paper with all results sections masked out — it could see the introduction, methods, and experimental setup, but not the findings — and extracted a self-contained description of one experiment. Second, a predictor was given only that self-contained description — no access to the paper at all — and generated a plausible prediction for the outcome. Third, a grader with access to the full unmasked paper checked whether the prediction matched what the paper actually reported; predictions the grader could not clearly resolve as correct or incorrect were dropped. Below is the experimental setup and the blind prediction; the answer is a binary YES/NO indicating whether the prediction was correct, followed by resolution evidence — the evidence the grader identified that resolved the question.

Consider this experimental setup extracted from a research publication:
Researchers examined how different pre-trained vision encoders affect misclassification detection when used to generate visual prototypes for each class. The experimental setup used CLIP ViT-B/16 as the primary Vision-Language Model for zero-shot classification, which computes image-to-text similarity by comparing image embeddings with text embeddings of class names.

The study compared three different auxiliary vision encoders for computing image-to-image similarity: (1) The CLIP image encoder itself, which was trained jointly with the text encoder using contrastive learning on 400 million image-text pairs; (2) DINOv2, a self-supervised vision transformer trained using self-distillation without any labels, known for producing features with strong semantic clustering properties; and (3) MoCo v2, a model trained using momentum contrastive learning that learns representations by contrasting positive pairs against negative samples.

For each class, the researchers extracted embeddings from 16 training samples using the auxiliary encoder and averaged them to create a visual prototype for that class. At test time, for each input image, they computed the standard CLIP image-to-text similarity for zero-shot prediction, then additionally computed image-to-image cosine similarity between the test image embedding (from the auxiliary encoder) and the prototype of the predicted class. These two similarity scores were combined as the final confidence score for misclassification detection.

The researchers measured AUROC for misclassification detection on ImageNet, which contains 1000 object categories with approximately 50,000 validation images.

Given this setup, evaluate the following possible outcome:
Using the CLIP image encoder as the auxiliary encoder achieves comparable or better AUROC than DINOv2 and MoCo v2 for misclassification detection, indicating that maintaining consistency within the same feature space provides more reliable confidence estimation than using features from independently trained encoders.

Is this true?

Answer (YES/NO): NO